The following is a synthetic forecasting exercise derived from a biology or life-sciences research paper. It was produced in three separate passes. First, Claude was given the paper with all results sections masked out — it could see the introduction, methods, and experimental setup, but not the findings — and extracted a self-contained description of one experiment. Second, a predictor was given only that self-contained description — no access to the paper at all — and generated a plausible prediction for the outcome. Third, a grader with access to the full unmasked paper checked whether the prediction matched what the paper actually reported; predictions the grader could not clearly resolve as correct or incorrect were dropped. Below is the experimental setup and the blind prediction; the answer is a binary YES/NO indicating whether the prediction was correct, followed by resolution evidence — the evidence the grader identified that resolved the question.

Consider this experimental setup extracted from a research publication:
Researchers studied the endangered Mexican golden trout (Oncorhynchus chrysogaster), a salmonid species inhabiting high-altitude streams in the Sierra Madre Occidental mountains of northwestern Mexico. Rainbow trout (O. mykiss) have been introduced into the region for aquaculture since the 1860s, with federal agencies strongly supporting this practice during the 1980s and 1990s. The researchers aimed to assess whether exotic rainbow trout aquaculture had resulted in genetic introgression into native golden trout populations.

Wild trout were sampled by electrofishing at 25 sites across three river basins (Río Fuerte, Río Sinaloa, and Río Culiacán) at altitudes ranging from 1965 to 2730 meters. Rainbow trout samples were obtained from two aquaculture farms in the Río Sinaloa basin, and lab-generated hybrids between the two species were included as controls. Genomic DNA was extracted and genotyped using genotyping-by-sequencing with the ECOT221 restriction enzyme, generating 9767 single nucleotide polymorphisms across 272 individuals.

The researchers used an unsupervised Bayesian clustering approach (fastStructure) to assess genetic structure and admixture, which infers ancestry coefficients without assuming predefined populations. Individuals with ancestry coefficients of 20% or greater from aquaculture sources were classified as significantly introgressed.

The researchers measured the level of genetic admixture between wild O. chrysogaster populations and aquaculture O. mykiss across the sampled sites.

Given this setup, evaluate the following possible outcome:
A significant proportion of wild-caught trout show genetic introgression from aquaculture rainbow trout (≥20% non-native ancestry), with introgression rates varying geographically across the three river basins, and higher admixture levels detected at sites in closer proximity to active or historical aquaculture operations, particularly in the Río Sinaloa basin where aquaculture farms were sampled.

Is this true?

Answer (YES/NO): NO